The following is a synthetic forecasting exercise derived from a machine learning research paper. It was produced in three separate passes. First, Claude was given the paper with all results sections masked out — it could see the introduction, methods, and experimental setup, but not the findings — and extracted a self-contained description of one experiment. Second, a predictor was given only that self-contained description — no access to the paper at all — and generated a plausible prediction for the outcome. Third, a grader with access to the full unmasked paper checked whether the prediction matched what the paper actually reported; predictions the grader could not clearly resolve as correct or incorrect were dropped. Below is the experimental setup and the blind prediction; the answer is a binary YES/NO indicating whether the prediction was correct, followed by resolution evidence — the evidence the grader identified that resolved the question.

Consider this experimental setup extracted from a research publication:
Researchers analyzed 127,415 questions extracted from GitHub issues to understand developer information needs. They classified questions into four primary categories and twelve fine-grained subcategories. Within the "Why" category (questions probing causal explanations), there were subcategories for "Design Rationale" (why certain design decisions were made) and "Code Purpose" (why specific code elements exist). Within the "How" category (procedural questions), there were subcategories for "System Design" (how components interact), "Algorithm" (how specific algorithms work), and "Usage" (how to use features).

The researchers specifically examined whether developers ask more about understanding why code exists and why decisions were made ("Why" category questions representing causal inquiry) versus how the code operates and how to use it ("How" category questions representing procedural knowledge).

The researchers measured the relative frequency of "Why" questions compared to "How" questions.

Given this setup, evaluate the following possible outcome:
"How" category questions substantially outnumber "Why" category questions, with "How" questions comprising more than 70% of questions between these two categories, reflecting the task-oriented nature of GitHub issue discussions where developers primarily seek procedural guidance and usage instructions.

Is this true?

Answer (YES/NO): NO